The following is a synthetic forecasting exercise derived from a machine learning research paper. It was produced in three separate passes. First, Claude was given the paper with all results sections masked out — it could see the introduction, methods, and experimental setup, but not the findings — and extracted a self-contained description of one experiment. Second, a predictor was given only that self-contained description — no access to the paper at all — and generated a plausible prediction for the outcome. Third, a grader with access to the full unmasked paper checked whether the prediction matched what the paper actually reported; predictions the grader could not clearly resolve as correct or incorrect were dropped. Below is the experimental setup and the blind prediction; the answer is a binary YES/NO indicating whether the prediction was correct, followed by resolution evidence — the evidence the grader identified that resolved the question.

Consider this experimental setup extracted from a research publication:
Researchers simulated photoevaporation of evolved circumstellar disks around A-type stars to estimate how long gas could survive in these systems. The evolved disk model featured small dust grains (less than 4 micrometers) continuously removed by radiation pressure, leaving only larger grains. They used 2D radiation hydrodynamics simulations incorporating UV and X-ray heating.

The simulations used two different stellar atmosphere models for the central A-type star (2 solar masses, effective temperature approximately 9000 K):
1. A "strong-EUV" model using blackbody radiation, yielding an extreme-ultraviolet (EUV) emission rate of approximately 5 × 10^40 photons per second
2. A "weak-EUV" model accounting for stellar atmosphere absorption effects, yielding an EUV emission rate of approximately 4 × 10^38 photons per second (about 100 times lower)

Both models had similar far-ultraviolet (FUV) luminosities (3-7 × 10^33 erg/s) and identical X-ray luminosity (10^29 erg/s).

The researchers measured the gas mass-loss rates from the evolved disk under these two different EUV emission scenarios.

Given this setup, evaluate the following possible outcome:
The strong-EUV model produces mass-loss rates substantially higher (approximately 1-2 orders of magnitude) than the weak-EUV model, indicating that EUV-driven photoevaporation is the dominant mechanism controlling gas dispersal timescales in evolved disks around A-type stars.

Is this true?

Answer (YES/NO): YES